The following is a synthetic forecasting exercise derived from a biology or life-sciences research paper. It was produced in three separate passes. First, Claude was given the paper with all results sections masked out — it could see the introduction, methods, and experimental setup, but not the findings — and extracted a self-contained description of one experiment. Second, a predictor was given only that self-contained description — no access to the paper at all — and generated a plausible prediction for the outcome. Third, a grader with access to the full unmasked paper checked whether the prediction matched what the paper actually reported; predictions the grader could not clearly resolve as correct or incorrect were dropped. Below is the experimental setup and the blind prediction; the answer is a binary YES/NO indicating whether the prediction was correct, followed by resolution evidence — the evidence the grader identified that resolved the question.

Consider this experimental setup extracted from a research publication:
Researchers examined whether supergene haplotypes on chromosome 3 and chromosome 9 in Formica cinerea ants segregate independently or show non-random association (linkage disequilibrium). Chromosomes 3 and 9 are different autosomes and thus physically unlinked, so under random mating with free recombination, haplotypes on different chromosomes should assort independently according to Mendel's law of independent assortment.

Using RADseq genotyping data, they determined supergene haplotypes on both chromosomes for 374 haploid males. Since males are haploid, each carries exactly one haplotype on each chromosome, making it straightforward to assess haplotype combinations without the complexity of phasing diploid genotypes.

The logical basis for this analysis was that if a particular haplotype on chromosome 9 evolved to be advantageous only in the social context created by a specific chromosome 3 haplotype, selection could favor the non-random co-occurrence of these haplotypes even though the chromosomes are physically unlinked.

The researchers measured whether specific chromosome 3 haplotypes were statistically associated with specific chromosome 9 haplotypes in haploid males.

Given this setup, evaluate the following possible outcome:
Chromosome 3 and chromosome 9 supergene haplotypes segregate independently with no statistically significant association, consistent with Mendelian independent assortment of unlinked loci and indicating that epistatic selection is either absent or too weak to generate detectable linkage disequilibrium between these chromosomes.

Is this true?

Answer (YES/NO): NO